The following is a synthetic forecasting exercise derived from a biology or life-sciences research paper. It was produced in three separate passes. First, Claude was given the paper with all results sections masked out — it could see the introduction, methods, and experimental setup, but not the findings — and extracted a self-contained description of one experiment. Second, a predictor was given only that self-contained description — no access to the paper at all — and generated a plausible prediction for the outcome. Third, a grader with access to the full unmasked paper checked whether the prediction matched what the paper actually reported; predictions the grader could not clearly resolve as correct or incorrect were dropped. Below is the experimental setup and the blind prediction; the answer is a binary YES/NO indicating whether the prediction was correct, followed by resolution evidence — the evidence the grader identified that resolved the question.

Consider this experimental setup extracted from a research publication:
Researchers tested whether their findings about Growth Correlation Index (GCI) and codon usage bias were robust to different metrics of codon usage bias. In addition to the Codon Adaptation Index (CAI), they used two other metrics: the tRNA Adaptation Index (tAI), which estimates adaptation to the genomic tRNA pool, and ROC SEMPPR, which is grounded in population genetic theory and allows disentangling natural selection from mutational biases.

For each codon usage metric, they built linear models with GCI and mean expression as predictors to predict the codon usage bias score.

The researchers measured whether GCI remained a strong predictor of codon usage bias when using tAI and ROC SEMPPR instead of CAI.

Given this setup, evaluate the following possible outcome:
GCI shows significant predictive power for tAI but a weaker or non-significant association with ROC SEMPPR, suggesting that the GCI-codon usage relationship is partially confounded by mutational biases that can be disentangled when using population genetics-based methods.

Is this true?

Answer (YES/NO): NO